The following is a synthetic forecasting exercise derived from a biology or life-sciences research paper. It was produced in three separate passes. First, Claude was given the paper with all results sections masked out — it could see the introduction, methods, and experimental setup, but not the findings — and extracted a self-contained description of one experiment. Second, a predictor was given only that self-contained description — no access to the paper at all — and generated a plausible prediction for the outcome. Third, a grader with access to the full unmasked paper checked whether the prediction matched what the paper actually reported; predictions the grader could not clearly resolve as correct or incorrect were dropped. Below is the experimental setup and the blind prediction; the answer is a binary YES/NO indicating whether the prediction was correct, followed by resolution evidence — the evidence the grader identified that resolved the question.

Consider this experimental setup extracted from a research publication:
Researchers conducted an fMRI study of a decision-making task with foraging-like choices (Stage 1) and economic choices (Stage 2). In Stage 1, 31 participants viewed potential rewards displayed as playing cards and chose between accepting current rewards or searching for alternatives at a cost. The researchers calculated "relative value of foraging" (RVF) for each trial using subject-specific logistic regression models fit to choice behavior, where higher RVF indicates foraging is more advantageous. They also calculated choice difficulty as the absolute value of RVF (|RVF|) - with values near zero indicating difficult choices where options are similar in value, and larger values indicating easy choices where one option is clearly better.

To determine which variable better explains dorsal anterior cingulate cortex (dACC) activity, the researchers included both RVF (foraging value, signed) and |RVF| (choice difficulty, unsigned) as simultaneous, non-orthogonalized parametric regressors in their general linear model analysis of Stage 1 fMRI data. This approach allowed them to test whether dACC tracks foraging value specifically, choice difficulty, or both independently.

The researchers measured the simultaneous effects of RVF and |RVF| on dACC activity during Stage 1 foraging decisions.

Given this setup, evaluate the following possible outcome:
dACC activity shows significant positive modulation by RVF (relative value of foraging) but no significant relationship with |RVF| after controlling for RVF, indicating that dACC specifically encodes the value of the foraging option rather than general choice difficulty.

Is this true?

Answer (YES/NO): NO